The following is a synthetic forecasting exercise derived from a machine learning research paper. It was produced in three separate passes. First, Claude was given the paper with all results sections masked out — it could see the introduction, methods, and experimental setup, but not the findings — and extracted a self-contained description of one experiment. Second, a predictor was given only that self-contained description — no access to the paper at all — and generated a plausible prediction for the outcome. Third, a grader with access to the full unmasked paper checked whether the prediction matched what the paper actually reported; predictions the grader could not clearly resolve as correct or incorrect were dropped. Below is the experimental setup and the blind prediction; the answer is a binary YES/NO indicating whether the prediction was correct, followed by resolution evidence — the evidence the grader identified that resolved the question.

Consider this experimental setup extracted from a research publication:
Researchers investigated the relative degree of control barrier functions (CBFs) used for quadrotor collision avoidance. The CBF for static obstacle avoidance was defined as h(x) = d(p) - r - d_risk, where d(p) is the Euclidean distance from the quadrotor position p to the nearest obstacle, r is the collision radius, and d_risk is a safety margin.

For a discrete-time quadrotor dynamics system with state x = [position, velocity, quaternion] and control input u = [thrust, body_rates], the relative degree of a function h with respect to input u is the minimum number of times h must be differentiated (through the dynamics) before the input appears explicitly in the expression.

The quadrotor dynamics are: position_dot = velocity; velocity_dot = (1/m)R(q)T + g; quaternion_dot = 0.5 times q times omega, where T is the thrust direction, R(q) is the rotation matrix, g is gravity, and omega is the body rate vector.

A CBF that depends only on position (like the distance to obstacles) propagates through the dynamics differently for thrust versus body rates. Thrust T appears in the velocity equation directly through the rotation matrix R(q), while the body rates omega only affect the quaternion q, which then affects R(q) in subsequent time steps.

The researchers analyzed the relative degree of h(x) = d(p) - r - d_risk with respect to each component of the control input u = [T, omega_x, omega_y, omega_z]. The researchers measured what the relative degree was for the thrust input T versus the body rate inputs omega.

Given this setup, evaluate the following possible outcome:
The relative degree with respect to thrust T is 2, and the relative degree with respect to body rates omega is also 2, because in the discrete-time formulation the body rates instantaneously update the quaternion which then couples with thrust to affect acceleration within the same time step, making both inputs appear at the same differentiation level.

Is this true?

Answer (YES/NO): NO